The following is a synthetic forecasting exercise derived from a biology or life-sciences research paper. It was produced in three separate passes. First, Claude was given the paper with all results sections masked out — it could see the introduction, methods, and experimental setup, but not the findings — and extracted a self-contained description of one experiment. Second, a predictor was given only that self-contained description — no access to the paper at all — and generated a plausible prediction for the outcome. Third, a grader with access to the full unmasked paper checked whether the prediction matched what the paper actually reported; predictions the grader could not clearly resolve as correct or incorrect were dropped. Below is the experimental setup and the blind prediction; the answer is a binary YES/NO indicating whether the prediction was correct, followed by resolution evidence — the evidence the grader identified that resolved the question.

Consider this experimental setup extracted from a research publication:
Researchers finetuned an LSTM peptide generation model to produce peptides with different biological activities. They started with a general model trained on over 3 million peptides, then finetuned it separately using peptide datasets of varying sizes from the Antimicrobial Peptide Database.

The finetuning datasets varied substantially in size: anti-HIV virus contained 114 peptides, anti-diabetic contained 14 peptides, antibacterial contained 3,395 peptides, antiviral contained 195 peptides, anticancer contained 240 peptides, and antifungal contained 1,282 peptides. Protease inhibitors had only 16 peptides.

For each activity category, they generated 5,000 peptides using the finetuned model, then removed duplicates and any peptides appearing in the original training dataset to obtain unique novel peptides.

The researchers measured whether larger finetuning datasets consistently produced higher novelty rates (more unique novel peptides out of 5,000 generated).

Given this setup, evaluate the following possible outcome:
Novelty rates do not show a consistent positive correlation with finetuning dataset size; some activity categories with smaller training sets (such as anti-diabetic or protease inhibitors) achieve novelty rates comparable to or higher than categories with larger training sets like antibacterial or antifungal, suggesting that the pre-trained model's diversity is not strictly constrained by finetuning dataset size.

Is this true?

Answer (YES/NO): YES